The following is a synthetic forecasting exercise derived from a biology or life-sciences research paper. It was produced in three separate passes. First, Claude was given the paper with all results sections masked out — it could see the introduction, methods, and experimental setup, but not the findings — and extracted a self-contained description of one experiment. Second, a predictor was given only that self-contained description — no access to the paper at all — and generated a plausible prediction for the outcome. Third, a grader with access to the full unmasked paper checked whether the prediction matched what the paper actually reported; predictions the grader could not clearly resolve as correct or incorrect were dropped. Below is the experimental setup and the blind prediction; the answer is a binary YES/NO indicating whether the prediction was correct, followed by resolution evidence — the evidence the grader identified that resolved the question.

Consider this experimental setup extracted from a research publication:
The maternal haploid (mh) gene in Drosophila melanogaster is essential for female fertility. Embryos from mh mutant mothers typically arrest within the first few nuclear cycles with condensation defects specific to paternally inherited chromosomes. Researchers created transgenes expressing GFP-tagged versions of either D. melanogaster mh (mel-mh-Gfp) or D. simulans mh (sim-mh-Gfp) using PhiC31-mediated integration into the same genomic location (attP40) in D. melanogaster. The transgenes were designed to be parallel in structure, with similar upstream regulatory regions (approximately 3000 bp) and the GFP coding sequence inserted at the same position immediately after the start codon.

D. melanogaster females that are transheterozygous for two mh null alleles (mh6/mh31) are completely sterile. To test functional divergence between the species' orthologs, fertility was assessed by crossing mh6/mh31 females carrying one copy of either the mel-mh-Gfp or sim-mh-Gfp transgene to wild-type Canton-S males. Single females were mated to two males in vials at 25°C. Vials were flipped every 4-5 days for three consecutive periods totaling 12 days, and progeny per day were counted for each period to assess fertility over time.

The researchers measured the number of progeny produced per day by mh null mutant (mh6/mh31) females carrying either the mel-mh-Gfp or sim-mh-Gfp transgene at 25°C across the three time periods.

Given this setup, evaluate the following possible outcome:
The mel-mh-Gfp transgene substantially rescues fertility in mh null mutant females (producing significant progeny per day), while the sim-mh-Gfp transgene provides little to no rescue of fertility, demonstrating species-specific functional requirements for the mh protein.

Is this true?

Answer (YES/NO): NO